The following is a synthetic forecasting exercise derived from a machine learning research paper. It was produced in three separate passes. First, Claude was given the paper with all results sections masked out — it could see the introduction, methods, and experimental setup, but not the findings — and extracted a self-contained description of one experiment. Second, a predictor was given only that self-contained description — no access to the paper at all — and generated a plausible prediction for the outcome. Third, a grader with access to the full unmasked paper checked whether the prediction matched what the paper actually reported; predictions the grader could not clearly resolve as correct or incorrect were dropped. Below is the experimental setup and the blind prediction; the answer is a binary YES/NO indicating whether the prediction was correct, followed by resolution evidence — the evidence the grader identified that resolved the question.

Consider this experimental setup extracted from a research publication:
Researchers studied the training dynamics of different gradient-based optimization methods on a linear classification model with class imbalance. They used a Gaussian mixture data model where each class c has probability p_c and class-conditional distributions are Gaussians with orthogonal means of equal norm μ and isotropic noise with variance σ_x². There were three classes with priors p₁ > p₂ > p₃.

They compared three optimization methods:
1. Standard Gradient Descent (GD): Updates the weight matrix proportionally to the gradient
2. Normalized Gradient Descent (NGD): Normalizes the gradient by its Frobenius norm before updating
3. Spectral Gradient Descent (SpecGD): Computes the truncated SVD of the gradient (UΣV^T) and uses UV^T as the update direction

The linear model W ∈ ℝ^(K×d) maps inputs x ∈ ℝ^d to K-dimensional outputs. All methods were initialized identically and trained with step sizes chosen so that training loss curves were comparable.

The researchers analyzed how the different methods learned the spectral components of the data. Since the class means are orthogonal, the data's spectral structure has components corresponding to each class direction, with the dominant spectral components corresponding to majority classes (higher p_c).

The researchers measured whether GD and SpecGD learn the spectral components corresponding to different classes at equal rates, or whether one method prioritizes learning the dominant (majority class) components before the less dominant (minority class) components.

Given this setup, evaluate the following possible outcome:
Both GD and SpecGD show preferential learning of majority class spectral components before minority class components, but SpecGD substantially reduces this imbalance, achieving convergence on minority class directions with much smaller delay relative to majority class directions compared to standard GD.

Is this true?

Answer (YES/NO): NO